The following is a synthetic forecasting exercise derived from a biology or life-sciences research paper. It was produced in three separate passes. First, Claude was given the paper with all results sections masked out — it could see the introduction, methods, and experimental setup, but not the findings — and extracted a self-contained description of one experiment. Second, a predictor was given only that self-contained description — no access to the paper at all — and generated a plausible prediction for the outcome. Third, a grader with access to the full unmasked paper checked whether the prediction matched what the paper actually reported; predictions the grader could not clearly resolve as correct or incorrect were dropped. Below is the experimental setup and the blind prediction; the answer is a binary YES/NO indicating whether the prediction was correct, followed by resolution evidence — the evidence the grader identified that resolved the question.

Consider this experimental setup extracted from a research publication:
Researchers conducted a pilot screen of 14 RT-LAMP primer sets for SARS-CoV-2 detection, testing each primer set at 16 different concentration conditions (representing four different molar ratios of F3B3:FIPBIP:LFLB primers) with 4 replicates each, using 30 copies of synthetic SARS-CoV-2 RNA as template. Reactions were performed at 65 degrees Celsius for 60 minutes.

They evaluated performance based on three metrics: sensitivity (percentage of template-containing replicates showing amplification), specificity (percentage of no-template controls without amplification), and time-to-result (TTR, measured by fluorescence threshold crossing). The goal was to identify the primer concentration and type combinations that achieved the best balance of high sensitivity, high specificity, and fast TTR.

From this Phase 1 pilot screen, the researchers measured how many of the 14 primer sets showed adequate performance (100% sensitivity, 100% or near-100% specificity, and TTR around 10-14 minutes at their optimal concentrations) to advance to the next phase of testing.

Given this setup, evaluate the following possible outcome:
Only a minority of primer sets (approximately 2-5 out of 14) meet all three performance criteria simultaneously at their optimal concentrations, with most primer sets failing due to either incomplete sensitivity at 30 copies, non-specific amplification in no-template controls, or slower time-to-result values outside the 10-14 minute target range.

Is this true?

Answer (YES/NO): YES